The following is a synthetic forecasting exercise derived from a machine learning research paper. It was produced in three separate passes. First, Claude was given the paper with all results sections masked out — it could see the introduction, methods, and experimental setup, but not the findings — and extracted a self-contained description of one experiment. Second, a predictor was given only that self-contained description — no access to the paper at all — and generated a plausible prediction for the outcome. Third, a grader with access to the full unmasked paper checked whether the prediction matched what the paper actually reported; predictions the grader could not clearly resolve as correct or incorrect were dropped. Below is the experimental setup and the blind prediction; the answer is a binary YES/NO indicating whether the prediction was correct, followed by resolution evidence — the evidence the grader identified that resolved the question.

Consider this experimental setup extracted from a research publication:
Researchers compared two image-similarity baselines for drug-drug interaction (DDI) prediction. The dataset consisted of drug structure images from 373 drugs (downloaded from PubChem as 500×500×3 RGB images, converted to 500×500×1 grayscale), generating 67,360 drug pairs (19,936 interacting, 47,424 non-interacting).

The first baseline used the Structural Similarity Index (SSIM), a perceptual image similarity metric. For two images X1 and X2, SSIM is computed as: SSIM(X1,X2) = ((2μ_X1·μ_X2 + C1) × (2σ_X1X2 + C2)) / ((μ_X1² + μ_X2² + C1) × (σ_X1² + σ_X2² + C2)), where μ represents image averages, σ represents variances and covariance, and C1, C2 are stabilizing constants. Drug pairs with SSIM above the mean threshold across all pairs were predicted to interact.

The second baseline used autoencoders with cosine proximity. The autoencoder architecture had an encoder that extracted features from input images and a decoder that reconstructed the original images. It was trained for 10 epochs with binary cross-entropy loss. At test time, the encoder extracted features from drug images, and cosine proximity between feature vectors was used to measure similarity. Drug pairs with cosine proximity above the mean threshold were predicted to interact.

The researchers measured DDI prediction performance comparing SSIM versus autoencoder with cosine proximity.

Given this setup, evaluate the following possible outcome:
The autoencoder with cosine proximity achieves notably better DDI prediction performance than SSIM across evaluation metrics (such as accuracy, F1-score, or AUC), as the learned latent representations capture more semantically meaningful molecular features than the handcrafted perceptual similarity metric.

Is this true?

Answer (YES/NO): NO